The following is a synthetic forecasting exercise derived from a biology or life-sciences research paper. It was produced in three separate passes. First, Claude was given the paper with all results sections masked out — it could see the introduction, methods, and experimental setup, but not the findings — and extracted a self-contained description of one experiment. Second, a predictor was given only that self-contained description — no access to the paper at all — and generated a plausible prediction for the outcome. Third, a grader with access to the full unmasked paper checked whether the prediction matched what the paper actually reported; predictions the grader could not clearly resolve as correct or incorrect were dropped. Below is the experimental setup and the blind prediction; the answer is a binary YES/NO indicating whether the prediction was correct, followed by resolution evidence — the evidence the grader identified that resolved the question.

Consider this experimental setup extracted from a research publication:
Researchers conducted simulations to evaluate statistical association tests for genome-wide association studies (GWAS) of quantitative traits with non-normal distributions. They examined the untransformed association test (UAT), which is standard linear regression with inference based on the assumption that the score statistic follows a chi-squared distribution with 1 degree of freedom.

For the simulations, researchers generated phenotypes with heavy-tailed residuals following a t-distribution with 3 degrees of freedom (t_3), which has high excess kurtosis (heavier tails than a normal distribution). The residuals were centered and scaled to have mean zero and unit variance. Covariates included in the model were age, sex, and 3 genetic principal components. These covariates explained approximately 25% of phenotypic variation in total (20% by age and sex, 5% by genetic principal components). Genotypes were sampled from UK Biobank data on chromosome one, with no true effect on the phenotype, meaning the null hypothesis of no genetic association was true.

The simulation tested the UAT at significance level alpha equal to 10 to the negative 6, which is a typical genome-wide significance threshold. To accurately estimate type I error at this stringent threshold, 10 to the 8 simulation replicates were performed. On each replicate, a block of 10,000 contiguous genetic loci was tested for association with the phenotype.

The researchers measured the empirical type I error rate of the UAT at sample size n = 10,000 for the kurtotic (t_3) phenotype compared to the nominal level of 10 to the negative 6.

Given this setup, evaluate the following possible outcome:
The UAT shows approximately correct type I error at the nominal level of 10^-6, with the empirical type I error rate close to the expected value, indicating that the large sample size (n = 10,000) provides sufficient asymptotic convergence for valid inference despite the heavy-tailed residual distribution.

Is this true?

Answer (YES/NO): NO